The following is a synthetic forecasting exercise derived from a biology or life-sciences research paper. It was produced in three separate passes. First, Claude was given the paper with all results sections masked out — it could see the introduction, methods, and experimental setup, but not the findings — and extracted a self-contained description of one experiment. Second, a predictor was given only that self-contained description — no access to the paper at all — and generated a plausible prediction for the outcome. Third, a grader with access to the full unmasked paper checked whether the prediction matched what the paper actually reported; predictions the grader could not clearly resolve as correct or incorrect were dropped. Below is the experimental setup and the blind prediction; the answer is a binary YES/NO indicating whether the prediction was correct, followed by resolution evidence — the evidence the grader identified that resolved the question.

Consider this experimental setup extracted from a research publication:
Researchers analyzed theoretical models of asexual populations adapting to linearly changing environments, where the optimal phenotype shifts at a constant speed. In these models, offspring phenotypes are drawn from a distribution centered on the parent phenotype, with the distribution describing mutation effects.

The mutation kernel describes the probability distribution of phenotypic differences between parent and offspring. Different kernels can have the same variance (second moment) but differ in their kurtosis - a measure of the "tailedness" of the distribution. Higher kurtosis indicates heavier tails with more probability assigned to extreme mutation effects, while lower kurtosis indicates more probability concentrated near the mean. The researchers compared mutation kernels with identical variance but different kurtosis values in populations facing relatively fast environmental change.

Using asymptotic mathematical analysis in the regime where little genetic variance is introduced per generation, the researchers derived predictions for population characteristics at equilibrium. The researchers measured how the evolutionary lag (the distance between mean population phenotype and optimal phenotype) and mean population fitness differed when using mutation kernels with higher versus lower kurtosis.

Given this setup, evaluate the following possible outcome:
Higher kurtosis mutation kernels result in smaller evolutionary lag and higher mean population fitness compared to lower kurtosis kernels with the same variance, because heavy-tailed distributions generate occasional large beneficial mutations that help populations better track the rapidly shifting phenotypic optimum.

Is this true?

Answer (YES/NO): YES